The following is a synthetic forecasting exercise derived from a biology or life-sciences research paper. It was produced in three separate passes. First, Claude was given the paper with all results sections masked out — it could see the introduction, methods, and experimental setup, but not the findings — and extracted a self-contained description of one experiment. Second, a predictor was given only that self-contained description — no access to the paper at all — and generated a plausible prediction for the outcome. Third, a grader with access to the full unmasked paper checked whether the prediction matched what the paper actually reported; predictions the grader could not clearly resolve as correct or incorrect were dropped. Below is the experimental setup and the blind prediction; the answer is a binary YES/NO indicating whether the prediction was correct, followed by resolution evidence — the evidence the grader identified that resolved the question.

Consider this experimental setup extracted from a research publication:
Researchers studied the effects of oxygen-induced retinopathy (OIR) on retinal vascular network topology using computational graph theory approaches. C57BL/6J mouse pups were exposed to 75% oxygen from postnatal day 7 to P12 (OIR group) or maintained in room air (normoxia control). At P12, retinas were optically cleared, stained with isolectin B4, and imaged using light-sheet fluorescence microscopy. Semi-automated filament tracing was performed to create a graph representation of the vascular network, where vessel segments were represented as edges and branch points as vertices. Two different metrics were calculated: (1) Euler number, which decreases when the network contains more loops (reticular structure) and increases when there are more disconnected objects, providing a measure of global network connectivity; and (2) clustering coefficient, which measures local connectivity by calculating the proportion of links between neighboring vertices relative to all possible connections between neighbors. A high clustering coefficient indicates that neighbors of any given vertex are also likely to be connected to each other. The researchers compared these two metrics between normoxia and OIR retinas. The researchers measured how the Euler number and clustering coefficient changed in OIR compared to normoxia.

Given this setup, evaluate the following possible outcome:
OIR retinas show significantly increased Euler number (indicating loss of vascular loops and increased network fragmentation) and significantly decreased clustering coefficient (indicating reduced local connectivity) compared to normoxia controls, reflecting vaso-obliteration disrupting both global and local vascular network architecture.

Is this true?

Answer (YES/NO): NO